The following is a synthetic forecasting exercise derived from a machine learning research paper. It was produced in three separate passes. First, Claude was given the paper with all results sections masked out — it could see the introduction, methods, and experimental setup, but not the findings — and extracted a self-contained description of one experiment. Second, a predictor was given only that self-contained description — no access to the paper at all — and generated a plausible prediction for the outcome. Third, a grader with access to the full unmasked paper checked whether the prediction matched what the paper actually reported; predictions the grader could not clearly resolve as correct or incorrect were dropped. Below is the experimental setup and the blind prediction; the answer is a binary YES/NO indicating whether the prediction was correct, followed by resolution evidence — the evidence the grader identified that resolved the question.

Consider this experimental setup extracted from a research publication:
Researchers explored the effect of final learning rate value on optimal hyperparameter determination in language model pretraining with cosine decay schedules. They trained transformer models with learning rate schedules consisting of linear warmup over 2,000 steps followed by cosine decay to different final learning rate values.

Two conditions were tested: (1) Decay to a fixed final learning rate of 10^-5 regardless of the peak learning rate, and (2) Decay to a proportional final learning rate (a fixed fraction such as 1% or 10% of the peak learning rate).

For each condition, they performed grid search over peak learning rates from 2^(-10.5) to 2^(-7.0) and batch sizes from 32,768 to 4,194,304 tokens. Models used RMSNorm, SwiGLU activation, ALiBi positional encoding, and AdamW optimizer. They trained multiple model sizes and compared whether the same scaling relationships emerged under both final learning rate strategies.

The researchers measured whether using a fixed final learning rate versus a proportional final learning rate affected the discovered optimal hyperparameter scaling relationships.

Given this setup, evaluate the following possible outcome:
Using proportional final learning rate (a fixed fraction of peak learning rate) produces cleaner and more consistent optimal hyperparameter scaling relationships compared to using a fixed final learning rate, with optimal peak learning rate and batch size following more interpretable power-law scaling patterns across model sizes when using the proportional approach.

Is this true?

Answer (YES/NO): NO